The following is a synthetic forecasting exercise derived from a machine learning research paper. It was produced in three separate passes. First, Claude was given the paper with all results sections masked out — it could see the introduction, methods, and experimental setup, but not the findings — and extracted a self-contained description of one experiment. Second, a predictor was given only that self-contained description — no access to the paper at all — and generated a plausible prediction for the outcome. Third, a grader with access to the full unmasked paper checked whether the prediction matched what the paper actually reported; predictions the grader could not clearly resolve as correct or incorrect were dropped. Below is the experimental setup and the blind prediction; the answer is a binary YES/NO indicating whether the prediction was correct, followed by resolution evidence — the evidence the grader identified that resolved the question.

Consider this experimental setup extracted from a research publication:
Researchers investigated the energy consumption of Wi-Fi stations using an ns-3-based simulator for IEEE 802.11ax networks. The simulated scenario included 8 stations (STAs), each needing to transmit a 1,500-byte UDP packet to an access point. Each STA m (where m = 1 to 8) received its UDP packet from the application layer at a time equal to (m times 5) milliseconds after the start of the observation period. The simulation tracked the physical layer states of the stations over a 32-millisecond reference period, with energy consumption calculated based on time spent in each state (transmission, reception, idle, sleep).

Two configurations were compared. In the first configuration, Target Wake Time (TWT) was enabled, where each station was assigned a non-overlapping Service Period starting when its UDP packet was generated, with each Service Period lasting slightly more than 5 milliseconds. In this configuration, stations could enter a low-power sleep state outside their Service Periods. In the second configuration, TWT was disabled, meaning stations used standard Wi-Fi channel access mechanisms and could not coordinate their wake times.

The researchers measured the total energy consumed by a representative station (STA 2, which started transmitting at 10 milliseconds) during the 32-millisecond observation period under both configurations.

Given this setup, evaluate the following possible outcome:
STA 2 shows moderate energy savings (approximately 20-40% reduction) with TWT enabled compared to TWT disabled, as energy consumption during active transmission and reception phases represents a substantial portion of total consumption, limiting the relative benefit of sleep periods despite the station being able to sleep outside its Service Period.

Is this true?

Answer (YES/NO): NO